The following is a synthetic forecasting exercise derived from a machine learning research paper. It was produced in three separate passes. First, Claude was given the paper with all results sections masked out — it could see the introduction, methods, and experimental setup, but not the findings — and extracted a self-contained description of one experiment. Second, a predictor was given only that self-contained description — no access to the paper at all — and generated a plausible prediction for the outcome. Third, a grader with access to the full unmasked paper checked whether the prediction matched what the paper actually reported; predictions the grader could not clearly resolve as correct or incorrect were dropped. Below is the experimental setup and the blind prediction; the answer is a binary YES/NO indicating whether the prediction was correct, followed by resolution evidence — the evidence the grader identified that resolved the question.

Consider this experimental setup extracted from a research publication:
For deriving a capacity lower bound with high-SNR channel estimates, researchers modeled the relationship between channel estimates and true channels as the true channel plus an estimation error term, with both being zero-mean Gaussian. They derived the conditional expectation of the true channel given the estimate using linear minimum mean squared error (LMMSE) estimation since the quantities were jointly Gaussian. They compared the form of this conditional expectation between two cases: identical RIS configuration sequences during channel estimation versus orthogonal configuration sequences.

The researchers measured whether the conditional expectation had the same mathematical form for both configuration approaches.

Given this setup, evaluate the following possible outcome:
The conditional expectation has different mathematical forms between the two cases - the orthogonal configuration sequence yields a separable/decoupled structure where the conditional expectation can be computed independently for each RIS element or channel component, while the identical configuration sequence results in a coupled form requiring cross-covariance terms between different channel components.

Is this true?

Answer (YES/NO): NO